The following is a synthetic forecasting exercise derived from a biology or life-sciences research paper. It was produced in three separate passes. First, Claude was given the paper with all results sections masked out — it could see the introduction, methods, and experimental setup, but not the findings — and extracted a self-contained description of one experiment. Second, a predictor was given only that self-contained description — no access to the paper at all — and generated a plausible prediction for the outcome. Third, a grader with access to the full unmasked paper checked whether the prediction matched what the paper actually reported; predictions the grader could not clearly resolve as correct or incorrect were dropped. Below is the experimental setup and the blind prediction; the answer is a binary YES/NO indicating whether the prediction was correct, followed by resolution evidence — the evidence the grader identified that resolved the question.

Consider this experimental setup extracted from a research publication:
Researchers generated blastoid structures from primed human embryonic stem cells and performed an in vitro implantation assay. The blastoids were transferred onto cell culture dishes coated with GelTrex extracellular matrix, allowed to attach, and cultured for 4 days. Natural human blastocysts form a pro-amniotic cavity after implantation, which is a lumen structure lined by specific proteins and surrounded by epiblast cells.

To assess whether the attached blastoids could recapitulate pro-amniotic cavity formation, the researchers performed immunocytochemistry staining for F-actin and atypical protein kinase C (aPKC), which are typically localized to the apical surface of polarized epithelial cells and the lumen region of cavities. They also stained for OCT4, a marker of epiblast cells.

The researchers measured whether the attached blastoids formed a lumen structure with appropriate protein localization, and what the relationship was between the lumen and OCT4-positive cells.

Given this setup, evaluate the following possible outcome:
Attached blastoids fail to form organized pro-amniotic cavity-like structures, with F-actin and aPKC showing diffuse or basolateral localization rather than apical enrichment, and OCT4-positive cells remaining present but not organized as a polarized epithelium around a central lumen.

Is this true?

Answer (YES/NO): NO